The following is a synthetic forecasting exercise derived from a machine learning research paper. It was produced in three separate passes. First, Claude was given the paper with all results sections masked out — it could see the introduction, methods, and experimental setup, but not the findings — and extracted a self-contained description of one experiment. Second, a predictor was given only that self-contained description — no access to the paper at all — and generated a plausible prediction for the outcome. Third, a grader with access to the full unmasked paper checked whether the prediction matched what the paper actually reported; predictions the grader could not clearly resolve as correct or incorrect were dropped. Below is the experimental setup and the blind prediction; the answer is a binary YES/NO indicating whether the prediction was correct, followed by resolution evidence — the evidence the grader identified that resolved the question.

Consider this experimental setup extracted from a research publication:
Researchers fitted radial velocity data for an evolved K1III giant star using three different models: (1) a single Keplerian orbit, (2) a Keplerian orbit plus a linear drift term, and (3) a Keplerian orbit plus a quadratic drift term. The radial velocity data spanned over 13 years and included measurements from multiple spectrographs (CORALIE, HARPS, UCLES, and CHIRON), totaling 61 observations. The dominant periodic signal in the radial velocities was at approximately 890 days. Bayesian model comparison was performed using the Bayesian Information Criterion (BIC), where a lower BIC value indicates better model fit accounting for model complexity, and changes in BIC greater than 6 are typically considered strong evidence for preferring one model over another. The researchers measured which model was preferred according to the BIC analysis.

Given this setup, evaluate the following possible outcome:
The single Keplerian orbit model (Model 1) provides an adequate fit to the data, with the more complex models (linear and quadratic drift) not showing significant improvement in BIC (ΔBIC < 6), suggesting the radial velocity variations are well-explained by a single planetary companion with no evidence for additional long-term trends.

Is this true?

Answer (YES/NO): NO